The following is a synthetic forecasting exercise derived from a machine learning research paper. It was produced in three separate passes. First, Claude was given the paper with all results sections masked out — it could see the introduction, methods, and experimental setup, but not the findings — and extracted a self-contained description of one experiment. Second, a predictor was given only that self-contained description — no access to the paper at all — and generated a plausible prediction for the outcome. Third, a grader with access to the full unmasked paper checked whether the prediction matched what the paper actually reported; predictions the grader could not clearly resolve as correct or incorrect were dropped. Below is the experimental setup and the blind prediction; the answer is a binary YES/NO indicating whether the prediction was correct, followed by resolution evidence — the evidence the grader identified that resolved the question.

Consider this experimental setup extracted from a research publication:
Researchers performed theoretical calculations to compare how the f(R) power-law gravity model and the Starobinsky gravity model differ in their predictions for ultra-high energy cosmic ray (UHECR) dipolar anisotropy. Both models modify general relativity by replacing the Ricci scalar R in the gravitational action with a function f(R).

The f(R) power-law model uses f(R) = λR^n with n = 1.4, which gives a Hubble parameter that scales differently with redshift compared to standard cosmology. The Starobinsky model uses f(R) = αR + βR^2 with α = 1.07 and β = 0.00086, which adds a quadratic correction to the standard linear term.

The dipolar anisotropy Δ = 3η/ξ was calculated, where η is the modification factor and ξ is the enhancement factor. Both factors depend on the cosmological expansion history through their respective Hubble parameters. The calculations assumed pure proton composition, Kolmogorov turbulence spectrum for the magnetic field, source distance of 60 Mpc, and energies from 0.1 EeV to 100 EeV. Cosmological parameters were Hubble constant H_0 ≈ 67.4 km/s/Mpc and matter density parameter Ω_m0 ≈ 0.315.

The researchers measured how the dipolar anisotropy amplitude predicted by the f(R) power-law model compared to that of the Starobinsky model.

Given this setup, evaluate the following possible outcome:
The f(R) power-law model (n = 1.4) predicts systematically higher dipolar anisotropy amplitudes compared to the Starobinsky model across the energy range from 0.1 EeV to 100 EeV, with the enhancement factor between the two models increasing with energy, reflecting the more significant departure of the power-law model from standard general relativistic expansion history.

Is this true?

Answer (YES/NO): NO